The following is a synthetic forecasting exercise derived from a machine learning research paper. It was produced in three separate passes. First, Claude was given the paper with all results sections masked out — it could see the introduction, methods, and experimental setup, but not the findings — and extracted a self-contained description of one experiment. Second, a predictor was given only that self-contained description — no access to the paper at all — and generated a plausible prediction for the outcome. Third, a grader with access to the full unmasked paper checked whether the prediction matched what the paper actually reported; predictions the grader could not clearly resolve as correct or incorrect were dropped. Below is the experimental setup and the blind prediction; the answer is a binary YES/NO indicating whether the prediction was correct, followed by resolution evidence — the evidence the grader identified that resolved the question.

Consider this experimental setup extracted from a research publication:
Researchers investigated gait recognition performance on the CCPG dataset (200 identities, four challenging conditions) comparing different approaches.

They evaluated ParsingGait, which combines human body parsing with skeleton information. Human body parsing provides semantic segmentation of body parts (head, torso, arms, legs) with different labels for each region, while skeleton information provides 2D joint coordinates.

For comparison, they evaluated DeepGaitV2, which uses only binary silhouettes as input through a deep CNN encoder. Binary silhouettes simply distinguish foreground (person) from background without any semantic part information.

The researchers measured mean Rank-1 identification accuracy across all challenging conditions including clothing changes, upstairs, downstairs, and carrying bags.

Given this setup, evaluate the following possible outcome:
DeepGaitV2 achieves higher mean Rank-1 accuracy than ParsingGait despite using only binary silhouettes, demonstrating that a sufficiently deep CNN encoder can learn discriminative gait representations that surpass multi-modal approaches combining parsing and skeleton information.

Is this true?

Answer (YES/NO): YES